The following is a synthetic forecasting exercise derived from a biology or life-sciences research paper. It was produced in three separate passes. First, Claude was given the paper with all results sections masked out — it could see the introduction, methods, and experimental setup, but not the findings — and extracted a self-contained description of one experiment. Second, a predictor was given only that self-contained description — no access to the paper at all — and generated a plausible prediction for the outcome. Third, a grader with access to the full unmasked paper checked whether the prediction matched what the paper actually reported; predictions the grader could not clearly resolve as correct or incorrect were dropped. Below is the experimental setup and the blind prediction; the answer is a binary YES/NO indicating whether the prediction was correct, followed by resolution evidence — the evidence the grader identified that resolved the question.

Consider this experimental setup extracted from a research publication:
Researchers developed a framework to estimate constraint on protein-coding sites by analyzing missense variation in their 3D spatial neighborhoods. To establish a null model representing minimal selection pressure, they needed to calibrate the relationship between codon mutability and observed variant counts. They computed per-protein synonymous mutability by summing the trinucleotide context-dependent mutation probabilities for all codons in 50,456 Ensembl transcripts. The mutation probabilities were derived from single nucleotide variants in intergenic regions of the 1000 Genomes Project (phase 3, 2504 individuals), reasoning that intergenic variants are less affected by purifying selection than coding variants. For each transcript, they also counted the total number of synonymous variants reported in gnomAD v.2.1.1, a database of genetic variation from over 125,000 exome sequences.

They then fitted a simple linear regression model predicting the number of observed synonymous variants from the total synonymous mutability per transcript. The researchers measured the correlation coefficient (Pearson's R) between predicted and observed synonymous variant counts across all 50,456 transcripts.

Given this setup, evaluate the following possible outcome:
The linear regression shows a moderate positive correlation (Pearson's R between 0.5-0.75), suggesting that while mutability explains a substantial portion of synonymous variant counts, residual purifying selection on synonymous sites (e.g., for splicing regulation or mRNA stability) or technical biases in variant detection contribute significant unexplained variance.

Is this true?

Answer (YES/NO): NO